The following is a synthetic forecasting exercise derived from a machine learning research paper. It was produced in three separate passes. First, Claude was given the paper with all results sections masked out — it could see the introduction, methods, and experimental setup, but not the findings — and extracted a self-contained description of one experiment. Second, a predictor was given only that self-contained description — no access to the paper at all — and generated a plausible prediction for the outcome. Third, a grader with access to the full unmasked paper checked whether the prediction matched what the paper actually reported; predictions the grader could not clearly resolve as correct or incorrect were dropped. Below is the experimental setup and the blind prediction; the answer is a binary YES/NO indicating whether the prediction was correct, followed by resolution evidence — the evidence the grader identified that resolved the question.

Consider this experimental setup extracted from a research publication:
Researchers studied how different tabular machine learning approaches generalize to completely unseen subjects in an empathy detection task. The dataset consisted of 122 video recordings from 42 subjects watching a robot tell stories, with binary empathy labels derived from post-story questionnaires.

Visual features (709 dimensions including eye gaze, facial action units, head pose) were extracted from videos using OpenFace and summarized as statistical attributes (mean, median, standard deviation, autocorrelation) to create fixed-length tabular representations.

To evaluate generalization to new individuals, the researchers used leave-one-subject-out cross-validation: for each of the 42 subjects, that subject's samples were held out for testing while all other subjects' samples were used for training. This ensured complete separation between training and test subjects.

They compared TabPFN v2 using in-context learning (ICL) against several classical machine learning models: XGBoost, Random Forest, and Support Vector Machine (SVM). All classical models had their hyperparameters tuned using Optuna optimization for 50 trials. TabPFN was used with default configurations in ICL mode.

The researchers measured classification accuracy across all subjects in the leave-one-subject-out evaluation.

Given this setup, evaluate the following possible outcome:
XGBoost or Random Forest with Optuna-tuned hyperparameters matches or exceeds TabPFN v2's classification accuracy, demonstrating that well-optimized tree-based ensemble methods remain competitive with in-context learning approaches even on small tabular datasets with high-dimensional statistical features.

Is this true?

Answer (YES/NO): YES